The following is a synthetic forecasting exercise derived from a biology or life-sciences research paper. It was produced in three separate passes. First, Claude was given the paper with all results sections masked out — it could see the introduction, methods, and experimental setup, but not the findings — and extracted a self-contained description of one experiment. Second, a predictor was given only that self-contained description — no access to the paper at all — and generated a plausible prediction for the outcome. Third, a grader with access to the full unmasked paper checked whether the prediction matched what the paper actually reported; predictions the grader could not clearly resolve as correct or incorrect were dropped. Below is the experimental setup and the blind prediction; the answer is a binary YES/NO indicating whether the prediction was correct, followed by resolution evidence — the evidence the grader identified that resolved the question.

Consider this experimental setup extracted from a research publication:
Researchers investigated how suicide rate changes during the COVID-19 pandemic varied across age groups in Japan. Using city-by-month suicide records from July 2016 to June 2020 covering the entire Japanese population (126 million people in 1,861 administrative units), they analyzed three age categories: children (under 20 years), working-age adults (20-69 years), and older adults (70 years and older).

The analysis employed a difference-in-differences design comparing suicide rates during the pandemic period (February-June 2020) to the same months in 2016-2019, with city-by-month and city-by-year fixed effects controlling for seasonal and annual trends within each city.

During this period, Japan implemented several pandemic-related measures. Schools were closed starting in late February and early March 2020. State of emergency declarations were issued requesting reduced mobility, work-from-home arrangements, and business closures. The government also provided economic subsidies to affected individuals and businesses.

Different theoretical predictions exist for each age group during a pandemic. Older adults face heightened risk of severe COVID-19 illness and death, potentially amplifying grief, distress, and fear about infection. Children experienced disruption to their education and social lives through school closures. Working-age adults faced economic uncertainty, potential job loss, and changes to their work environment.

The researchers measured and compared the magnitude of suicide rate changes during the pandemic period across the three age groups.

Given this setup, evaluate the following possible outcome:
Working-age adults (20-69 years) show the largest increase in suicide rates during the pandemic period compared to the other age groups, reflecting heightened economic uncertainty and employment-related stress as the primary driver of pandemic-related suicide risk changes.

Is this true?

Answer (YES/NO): NO